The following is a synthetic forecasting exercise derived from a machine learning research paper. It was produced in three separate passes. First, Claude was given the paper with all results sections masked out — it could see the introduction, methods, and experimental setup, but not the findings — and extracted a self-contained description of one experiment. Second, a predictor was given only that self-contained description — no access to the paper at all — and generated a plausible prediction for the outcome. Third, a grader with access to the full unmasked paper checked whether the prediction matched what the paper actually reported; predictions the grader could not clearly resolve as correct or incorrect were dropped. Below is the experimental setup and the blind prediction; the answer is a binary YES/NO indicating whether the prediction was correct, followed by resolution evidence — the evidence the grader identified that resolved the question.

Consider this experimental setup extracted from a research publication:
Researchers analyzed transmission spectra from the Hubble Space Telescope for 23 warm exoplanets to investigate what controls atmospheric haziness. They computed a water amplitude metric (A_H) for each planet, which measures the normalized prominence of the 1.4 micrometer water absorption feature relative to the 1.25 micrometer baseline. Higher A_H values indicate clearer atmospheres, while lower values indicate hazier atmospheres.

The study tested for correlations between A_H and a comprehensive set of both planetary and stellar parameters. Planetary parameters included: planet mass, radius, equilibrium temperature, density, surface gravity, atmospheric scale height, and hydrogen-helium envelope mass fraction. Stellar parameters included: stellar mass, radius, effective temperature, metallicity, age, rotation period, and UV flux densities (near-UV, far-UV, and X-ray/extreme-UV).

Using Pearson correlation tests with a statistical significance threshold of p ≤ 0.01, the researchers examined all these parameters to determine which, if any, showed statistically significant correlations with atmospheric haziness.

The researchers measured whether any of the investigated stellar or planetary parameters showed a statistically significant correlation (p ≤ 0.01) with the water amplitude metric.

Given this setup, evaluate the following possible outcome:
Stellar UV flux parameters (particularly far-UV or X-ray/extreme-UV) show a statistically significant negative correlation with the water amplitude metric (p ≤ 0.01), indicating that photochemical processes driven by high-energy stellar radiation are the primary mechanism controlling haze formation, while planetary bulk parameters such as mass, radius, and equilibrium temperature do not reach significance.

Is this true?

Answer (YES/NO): NO